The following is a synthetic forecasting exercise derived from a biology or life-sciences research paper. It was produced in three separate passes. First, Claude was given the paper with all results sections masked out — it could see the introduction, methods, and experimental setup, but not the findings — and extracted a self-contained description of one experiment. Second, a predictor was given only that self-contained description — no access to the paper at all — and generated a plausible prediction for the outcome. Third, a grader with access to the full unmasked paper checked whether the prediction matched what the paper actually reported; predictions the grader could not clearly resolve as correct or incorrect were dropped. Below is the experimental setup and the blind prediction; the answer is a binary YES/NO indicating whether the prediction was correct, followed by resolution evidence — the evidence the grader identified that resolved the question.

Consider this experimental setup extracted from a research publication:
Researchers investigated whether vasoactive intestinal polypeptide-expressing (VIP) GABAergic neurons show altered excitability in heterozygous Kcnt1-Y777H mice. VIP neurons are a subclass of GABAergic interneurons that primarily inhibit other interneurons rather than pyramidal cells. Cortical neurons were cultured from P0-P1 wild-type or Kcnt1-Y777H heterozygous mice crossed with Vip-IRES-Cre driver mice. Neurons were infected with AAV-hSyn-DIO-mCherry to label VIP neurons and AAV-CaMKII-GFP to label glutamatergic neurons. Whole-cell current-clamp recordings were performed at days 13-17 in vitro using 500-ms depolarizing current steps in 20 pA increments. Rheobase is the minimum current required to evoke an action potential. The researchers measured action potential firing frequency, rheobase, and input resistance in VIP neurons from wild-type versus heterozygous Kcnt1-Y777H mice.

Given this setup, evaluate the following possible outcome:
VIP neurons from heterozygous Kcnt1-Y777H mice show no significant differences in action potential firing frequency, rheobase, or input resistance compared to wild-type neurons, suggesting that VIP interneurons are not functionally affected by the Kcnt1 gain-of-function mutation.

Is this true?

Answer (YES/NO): YES